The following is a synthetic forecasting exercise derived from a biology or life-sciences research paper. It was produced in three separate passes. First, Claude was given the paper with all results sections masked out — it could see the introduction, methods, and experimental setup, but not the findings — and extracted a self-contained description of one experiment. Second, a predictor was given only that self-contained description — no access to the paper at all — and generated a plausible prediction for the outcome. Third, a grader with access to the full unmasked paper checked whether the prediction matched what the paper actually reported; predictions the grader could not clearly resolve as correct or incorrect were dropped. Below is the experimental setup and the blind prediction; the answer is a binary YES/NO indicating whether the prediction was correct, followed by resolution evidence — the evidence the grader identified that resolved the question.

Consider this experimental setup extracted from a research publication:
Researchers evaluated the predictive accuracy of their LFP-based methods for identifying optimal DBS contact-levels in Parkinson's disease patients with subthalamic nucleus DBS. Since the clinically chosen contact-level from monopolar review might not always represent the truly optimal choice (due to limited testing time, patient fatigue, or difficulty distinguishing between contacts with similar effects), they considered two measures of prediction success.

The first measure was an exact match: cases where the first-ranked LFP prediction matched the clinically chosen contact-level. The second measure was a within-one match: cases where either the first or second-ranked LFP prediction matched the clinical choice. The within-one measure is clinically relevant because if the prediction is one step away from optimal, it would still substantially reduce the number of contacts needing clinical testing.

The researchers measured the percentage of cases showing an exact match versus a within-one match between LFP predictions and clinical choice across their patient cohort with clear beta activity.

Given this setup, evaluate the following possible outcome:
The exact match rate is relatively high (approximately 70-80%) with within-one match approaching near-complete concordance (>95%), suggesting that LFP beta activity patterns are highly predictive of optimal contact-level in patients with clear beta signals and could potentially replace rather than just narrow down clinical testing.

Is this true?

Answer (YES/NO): NO